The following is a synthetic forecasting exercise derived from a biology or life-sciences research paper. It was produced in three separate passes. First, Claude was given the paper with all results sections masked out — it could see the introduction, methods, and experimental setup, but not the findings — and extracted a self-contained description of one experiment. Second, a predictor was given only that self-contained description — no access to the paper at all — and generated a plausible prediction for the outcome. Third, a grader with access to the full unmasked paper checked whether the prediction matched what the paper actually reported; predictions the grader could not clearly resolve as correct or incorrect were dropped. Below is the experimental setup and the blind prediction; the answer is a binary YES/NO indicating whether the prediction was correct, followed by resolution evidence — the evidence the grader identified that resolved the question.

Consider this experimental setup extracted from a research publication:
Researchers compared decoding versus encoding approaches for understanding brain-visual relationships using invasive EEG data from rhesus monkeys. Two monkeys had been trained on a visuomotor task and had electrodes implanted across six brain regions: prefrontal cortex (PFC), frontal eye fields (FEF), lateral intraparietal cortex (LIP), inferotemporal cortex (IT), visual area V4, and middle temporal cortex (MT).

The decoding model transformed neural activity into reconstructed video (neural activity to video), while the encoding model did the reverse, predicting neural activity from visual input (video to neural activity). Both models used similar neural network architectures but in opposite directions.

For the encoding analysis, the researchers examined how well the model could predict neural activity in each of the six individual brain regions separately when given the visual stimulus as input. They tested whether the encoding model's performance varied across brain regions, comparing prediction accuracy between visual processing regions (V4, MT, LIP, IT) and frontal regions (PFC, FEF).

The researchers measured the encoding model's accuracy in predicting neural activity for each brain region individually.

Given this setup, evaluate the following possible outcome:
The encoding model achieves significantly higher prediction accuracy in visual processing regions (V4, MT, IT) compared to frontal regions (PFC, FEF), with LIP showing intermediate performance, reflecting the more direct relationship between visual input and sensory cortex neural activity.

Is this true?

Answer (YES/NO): NO